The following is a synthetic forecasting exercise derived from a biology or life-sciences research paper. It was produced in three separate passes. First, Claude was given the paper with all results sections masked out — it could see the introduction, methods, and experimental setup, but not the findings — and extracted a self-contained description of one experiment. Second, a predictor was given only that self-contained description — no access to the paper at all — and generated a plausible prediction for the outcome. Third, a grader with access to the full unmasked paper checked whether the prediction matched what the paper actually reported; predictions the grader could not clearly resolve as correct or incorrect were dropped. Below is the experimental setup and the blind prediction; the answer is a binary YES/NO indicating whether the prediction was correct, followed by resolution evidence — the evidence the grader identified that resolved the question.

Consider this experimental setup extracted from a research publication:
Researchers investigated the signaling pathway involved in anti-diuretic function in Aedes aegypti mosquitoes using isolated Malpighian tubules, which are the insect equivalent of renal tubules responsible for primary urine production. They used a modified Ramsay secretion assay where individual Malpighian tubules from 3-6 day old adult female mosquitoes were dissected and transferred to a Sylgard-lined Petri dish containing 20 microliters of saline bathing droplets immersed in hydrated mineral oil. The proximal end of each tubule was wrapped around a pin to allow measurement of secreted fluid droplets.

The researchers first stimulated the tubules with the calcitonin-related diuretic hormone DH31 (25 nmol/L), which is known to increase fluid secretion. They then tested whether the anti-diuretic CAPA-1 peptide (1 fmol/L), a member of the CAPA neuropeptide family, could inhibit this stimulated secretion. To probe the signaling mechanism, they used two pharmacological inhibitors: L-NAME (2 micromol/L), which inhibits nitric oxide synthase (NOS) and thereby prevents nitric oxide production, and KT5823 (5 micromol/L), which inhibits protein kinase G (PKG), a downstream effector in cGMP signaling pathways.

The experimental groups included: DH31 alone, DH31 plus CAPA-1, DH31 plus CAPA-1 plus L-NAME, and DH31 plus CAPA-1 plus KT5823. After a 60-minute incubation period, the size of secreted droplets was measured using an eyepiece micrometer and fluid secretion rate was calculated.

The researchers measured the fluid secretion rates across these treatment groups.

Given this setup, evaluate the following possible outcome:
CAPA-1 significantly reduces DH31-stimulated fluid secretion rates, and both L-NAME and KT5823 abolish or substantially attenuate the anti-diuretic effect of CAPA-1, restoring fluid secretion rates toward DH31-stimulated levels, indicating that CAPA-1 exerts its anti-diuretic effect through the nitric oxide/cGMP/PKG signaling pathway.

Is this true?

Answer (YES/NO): YES